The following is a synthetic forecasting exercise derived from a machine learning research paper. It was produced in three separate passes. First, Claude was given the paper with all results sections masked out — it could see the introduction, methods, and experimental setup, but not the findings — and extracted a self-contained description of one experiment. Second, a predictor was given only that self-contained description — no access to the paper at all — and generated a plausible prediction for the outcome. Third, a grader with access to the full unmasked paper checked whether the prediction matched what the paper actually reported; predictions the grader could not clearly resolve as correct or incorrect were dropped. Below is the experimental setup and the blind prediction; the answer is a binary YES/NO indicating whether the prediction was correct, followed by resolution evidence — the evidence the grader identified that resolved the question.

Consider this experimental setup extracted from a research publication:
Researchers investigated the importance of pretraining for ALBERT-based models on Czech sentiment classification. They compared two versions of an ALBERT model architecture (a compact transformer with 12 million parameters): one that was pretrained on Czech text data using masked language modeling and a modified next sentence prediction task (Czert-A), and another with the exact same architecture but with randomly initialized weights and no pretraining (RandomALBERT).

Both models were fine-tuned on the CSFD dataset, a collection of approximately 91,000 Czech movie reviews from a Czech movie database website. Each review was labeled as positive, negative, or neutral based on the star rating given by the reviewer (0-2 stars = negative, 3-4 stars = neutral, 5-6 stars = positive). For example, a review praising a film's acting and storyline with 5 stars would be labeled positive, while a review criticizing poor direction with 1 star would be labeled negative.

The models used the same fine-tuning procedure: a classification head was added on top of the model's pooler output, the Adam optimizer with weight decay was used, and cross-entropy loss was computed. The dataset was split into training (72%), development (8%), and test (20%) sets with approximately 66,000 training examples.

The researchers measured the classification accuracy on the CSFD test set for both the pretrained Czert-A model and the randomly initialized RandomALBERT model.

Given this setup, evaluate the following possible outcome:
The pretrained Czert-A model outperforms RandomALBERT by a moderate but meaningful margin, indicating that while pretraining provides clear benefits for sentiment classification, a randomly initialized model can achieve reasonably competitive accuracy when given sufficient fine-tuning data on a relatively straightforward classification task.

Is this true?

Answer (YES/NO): NO